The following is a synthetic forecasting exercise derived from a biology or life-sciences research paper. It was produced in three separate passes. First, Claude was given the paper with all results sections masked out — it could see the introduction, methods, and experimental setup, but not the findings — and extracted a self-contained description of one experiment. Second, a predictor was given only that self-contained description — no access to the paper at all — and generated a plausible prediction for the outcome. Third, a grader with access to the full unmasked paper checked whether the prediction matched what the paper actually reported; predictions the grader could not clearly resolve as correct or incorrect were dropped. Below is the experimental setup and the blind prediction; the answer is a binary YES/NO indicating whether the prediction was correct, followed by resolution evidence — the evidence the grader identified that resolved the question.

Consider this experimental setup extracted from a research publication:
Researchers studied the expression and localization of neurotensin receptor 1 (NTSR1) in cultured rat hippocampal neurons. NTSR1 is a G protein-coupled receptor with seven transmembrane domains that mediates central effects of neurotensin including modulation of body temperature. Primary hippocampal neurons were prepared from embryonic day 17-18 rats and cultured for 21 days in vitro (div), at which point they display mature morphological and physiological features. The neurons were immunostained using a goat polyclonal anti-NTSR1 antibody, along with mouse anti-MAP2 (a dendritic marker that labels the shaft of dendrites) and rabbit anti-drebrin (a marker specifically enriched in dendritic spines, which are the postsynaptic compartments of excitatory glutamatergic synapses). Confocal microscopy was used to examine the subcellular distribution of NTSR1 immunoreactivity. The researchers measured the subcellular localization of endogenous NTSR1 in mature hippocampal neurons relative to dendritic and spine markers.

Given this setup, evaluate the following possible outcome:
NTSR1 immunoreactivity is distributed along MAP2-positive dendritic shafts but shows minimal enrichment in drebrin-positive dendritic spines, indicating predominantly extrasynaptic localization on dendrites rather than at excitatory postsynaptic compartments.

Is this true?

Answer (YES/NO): NO